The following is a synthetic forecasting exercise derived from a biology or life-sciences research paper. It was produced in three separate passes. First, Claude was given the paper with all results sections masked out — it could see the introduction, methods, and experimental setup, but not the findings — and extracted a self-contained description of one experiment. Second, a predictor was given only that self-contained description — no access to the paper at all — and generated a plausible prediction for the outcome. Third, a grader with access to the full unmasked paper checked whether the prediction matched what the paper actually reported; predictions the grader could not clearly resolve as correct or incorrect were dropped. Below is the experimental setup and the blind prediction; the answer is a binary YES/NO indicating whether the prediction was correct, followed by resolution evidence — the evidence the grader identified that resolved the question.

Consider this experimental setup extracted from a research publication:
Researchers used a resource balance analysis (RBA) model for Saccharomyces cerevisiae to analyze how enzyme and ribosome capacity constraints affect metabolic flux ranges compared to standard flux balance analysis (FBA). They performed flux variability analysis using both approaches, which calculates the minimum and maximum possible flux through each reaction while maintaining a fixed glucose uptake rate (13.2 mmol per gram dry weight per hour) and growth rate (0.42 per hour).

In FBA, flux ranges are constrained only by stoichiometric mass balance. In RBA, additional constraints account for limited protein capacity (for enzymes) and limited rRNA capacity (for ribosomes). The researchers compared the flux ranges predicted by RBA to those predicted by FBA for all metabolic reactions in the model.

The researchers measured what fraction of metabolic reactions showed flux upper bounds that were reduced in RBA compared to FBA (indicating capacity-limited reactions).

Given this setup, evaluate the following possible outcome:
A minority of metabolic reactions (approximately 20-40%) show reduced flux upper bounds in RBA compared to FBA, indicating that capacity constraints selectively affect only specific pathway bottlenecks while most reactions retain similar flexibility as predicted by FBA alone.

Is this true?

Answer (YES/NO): NO